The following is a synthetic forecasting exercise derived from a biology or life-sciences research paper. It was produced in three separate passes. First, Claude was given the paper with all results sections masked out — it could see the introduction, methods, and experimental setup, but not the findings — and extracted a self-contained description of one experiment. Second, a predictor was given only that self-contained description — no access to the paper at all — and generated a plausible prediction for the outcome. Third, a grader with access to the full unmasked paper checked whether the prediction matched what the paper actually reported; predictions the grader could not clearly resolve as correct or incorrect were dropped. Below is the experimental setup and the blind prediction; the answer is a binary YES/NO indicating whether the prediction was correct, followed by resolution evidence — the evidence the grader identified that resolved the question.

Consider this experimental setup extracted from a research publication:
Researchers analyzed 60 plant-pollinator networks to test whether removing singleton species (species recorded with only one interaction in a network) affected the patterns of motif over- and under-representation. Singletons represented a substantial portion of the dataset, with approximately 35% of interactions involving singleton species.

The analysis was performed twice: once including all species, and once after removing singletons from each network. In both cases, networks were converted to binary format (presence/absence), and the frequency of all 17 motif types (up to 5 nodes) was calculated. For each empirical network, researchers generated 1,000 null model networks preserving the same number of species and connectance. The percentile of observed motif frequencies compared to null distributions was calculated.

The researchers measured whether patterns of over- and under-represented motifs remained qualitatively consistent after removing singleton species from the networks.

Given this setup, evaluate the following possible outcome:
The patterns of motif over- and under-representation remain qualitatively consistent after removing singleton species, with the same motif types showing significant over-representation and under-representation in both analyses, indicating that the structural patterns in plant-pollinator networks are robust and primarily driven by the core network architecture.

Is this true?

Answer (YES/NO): YES